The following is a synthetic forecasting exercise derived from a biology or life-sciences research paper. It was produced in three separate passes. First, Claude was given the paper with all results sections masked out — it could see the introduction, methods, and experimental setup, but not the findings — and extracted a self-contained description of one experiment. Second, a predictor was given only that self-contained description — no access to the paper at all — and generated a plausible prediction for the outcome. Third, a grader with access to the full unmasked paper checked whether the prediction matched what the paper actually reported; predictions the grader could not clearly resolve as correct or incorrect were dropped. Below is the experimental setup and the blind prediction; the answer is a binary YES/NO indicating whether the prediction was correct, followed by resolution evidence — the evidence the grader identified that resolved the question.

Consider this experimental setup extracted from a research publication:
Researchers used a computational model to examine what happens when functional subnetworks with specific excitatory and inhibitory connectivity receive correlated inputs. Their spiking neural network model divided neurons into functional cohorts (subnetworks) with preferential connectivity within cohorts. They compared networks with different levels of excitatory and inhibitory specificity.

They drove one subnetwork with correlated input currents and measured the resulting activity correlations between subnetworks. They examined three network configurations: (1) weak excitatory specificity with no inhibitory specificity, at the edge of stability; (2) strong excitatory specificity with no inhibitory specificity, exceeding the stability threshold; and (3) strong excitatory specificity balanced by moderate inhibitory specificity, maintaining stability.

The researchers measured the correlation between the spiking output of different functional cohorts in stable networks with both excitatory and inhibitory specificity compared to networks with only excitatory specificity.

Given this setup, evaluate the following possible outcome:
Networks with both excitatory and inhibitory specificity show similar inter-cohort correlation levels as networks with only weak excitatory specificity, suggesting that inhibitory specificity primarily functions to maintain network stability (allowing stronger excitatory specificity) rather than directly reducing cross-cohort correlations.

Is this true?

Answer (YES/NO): NO